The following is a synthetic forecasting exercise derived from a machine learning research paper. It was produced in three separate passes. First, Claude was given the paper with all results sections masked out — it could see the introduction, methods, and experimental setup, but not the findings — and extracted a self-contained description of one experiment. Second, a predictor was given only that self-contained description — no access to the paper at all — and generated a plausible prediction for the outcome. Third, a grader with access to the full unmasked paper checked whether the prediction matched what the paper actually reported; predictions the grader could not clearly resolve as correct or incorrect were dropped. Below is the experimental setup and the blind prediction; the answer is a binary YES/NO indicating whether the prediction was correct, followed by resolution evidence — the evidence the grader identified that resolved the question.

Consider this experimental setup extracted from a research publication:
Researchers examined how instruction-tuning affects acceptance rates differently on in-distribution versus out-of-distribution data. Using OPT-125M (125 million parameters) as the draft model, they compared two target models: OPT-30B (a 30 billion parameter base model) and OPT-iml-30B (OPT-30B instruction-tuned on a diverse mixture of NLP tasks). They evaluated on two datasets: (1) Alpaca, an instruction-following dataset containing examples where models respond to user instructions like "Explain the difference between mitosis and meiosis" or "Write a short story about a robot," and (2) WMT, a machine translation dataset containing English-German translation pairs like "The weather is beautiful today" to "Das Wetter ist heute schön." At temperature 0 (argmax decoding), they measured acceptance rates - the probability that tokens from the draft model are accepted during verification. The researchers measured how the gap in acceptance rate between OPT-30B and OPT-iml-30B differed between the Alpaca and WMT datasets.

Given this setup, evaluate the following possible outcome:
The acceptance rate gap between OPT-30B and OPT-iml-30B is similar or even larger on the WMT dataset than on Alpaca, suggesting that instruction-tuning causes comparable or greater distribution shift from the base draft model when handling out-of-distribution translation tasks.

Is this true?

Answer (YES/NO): YES